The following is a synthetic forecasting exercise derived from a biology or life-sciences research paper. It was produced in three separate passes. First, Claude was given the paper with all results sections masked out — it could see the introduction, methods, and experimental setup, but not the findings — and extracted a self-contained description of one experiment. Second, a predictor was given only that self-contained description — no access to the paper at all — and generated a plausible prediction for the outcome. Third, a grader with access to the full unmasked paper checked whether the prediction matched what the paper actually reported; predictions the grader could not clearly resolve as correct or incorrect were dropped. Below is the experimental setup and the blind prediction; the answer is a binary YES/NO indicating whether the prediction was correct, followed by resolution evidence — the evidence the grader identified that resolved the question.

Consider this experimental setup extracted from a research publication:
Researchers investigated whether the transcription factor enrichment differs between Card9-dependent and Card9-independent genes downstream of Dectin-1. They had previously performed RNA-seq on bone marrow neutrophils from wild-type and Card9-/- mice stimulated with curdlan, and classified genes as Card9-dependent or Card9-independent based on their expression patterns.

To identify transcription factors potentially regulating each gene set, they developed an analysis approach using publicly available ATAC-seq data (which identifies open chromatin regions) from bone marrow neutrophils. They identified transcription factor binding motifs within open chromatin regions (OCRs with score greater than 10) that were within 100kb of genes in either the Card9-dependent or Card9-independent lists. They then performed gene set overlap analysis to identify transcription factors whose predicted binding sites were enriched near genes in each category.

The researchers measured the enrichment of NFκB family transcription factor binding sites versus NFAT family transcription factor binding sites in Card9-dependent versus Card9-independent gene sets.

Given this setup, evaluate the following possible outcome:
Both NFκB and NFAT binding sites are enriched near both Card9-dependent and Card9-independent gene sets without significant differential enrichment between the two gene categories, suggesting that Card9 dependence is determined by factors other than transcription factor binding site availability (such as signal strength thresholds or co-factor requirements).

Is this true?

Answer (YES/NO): NO